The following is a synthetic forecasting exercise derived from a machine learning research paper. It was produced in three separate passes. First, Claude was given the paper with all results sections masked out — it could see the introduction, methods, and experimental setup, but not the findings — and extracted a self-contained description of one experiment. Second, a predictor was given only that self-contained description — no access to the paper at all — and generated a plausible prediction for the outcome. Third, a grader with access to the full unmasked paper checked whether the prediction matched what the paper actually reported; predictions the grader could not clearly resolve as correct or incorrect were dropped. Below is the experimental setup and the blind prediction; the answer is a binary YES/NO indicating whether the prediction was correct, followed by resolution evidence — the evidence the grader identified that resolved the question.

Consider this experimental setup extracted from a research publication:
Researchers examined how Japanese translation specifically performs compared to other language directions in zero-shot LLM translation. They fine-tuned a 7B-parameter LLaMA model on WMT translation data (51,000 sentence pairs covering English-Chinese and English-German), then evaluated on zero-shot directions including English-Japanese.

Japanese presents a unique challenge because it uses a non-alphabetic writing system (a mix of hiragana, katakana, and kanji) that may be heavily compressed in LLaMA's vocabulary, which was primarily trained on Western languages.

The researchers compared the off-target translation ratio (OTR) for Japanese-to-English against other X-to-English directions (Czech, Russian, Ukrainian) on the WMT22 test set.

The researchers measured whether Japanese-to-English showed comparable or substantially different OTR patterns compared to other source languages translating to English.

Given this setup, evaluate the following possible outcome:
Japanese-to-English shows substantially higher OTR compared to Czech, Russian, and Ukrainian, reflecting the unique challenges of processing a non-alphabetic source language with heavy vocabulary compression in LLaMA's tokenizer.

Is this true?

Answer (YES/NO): YES